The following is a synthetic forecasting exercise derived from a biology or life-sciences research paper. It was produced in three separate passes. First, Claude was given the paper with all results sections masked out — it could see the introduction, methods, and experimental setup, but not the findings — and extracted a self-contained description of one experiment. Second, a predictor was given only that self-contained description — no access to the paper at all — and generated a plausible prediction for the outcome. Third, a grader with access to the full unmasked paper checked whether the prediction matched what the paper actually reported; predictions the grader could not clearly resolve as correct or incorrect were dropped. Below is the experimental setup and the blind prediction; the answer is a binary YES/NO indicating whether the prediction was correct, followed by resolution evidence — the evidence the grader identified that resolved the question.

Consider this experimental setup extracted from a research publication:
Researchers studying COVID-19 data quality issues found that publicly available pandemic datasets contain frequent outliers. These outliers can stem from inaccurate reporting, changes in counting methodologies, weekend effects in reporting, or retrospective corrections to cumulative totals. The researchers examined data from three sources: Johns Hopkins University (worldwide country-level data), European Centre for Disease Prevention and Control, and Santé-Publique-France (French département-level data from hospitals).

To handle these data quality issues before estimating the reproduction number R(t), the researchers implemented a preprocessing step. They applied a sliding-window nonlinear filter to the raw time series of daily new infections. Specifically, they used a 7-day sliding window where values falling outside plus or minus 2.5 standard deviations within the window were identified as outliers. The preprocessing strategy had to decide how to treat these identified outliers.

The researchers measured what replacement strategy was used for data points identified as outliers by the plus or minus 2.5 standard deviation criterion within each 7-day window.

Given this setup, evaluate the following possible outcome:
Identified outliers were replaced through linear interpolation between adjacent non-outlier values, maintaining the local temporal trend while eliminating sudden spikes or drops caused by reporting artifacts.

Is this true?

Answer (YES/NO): NO